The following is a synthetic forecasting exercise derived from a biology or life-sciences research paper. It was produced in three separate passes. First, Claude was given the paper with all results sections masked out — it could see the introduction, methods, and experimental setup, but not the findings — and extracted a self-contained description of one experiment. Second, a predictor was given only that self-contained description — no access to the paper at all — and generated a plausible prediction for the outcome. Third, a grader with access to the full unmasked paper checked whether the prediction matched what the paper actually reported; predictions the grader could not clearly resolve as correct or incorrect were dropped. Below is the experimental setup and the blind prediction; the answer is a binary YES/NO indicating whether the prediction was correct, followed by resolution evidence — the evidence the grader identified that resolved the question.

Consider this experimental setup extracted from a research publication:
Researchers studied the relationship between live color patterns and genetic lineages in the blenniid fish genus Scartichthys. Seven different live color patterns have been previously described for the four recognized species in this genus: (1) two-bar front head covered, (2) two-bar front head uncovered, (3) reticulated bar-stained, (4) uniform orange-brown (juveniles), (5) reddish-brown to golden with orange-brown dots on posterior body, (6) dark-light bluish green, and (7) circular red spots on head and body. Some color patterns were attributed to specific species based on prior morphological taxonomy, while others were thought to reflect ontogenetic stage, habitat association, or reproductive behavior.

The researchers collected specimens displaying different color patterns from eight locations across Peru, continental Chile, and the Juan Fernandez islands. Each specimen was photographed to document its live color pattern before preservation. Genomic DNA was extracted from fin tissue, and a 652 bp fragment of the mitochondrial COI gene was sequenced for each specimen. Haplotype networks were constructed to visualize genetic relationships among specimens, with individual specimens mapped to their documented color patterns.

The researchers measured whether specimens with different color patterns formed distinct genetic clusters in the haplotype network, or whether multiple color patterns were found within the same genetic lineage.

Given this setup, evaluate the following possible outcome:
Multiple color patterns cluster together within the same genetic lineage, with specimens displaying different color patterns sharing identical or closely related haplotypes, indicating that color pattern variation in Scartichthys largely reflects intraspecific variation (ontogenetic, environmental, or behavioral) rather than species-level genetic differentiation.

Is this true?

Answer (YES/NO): YES